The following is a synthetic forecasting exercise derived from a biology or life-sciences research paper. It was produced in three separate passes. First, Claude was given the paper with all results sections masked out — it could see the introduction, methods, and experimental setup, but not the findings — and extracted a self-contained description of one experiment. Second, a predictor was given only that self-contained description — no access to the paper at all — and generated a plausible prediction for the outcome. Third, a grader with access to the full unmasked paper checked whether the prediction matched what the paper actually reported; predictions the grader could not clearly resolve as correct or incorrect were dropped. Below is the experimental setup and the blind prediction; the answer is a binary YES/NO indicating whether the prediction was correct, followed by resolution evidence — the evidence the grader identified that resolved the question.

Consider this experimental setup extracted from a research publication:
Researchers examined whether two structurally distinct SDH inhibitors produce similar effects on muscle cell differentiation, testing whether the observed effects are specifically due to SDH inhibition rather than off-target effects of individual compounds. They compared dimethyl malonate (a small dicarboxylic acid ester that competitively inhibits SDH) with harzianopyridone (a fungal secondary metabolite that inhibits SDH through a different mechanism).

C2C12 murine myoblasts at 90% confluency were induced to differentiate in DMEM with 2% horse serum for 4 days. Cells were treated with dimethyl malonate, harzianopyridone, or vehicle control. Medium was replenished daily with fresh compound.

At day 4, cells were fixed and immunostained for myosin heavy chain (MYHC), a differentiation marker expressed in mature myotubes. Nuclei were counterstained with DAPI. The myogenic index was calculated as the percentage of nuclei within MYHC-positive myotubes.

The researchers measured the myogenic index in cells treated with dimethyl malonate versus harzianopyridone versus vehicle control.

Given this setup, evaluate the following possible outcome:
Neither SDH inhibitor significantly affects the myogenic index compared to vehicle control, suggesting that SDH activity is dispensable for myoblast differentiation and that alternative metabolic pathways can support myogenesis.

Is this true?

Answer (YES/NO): NO